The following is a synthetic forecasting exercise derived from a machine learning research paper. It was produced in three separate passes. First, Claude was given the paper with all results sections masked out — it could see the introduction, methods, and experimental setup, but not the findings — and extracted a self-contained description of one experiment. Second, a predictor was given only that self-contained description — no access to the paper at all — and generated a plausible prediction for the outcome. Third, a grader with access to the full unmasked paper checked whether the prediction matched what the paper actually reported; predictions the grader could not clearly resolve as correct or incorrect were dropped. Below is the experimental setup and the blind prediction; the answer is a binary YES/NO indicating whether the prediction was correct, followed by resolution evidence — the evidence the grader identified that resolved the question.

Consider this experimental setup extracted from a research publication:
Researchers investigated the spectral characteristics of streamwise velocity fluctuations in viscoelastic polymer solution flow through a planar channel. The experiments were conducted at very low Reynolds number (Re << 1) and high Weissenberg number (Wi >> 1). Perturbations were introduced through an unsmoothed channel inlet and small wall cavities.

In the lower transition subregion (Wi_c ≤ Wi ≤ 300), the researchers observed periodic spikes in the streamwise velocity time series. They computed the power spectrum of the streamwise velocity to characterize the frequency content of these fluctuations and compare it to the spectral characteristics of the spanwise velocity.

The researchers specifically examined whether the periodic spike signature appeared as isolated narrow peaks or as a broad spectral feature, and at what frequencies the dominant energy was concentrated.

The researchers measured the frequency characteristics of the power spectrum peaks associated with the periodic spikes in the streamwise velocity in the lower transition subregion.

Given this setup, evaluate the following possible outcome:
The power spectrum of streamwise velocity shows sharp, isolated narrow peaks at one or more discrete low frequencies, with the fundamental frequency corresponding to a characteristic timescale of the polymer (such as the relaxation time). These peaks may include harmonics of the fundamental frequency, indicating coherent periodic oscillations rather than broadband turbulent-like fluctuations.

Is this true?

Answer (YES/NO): YES